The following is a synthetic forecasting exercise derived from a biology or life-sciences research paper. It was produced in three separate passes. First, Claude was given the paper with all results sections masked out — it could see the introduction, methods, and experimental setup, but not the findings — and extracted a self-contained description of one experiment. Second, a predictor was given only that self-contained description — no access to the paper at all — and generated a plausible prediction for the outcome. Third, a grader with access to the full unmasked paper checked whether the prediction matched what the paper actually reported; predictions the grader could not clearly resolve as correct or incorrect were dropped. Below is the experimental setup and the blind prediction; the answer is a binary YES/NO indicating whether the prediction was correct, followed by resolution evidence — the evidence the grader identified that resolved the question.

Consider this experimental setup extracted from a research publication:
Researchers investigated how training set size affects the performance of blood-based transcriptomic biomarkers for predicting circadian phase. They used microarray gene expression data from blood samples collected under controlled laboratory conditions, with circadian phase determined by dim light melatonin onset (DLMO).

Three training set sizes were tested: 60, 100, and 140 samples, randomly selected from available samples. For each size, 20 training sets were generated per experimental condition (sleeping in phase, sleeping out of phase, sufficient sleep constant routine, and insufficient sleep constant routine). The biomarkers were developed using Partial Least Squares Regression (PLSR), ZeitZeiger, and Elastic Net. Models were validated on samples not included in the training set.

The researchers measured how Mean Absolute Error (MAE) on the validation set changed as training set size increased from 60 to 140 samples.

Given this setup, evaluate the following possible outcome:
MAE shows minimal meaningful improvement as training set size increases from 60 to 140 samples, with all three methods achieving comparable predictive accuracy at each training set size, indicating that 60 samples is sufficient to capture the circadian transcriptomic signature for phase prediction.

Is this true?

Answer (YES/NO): NO